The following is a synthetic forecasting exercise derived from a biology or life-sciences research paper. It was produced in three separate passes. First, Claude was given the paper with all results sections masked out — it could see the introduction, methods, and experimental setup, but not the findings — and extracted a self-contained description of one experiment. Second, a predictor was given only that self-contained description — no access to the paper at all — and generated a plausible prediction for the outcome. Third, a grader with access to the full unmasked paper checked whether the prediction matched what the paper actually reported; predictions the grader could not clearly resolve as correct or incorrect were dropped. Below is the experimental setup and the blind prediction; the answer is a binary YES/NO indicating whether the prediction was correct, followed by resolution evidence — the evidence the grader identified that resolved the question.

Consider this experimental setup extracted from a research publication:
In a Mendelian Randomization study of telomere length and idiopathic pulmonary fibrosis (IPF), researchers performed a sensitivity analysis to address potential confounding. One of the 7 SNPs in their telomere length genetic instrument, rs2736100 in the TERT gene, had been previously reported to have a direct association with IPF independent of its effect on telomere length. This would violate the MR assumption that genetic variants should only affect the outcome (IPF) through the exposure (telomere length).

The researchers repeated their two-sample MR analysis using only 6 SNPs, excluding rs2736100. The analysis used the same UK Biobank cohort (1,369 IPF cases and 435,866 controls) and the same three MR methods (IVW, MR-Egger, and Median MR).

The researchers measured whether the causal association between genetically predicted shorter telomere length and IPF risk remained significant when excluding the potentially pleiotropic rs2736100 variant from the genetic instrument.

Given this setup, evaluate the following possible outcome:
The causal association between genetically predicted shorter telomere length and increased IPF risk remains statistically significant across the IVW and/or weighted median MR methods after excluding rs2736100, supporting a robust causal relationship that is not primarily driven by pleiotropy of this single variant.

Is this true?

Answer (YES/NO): YES